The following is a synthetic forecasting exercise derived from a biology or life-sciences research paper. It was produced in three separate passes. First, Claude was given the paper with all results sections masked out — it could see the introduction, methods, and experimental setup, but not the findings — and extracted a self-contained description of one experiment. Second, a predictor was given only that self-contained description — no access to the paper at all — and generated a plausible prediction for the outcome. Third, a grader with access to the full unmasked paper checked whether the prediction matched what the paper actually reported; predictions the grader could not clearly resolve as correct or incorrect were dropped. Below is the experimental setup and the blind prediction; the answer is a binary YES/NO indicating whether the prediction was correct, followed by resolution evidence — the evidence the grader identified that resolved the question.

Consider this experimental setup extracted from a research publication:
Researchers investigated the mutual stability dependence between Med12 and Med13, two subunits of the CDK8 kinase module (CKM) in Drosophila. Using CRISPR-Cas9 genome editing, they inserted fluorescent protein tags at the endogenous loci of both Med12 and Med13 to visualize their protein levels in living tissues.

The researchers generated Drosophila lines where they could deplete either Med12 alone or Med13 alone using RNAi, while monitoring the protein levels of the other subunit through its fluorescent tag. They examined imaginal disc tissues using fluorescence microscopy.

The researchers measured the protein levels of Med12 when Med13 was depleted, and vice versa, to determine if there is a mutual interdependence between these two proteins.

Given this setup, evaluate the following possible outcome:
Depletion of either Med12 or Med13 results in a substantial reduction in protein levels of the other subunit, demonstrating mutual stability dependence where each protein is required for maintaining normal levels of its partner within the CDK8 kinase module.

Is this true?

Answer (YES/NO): YES